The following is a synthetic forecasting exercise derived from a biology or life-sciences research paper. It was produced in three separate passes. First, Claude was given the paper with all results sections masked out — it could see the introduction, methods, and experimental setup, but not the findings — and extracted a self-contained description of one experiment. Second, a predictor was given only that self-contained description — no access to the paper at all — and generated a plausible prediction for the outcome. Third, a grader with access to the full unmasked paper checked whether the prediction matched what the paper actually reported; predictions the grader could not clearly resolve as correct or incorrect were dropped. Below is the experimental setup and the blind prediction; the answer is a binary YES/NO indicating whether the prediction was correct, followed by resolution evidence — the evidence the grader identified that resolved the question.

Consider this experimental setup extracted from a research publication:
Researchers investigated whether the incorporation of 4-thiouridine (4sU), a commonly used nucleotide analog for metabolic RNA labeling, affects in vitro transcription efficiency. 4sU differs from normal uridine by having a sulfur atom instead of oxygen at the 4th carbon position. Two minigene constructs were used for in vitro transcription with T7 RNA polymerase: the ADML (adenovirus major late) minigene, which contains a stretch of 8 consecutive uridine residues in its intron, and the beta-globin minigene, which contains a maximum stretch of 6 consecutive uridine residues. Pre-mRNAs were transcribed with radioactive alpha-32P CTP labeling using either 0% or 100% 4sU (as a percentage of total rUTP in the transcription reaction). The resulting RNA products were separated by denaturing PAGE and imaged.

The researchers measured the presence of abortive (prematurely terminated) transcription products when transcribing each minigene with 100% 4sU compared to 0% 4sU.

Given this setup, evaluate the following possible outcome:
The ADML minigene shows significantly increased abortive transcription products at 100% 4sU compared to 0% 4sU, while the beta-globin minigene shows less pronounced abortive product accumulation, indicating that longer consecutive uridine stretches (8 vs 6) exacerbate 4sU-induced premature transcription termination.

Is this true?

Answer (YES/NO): YES